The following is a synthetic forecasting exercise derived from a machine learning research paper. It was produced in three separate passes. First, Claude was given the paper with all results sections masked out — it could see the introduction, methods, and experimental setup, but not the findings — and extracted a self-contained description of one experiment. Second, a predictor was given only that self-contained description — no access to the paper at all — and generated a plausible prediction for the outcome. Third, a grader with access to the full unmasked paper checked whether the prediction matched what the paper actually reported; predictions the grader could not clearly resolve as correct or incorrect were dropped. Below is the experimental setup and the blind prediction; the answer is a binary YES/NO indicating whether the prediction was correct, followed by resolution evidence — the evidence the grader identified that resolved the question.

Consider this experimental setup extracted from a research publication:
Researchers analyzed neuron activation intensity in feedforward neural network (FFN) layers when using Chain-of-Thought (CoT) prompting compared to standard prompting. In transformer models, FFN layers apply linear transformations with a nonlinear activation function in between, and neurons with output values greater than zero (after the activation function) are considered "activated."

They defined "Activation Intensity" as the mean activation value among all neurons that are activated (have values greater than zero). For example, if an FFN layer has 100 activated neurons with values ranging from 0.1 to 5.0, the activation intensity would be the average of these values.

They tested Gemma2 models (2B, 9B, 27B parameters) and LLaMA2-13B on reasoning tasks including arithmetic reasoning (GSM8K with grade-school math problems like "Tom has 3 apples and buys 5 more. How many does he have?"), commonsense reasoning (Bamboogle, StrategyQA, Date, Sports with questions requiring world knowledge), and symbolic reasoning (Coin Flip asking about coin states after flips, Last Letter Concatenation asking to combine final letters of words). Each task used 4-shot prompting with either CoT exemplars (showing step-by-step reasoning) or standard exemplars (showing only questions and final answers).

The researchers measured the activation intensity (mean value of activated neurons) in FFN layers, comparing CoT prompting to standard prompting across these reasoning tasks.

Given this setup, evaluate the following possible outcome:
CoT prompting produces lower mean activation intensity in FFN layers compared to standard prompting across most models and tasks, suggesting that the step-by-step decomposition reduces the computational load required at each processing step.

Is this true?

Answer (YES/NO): YES